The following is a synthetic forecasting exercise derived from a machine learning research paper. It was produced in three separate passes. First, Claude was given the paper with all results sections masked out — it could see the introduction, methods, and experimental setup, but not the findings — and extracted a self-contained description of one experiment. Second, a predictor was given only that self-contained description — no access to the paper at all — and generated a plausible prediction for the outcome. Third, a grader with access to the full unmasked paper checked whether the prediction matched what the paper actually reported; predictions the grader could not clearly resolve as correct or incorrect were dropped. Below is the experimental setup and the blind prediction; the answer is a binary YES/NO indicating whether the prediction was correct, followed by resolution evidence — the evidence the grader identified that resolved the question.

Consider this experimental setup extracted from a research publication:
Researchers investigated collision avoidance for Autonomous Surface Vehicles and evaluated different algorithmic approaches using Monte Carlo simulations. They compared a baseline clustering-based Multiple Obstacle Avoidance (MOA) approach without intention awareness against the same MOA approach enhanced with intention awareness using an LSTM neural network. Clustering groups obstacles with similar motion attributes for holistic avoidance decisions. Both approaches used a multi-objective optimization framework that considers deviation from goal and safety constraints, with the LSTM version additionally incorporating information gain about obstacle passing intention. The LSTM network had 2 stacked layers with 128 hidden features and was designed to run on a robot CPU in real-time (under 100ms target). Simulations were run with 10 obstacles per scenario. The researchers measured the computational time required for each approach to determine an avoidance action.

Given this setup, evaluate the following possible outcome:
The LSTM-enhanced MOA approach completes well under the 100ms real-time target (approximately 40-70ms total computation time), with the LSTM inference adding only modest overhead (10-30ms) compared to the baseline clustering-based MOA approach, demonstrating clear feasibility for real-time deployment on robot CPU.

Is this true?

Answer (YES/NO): NO